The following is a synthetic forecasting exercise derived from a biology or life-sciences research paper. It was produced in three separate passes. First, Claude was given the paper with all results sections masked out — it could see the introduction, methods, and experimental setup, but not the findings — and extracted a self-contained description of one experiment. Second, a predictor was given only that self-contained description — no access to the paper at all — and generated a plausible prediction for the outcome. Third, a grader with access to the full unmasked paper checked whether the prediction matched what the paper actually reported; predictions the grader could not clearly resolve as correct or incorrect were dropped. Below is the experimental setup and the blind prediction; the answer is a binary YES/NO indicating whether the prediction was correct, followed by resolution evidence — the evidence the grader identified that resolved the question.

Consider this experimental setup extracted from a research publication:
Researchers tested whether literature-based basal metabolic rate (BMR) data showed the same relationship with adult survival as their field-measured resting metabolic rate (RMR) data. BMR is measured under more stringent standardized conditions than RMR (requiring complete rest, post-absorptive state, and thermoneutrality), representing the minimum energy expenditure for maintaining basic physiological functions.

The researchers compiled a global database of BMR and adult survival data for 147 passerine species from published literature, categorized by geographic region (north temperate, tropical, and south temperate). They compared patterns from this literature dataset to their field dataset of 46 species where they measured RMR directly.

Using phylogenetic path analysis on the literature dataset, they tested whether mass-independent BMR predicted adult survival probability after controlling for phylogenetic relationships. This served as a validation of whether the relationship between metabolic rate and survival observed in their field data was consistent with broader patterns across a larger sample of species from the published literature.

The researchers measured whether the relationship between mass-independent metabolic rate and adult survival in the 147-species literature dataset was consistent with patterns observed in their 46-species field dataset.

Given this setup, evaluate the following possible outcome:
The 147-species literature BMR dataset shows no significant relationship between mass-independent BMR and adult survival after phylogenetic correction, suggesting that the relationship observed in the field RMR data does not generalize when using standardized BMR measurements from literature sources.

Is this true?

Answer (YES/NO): NO